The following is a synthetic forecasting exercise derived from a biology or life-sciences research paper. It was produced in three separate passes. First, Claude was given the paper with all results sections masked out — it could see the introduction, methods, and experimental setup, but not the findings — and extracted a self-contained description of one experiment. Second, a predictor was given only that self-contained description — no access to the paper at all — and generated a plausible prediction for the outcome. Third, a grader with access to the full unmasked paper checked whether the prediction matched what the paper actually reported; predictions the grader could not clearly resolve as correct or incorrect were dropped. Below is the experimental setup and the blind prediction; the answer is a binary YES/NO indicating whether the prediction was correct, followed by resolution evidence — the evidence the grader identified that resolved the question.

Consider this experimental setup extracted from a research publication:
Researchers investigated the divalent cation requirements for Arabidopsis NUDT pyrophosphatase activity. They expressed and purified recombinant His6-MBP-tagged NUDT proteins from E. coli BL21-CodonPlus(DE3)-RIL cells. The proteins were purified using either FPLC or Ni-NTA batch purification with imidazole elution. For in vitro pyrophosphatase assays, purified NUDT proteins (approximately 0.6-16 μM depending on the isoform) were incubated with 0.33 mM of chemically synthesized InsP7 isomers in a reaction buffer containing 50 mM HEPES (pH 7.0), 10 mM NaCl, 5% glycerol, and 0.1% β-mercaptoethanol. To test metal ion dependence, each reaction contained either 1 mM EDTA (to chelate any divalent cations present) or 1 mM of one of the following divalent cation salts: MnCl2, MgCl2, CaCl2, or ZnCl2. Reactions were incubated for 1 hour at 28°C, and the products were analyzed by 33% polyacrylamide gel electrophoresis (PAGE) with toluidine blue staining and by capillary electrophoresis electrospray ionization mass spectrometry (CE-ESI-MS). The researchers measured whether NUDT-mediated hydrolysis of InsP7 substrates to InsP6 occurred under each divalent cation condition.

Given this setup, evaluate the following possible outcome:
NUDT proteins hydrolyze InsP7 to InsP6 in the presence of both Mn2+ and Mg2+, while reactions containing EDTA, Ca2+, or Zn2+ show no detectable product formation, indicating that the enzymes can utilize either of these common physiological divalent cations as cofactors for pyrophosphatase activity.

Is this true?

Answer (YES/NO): NO